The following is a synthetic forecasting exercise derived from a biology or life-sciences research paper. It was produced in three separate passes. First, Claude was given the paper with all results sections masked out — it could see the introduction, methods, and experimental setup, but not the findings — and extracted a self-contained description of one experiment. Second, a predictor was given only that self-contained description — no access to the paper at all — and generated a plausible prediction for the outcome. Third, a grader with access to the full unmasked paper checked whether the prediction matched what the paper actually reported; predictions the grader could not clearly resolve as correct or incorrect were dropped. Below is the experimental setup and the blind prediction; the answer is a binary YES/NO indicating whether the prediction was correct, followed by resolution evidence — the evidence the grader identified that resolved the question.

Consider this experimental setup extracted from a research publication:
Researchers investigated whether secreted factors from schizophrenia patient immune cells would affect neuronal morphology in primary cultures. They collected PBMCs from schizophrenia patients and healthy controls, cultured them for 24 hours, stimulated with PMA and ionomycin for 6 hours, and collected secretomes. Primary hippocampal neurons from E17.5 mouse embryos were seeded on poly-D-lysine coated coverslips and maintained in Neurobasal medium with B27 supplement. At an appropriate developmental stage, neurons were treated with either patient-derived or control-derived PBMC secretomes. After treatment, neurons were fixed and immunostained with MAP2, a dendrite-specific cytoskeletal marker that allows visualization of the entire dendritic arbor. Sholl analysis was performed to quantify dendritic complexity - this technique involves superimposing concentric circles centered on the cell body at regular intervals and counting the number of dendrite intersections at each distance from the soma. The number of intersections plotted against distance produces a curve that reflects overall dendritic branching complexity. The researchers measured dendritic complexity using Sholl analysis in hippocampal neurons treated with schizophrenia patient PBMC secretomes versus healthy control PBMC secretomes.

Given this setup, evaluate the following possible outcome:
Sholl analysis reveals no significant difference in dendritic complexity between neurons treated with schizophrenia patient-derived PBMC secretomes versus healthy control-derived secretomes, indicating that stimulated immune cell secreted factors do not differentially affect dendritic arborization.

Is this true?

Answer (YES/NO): NO